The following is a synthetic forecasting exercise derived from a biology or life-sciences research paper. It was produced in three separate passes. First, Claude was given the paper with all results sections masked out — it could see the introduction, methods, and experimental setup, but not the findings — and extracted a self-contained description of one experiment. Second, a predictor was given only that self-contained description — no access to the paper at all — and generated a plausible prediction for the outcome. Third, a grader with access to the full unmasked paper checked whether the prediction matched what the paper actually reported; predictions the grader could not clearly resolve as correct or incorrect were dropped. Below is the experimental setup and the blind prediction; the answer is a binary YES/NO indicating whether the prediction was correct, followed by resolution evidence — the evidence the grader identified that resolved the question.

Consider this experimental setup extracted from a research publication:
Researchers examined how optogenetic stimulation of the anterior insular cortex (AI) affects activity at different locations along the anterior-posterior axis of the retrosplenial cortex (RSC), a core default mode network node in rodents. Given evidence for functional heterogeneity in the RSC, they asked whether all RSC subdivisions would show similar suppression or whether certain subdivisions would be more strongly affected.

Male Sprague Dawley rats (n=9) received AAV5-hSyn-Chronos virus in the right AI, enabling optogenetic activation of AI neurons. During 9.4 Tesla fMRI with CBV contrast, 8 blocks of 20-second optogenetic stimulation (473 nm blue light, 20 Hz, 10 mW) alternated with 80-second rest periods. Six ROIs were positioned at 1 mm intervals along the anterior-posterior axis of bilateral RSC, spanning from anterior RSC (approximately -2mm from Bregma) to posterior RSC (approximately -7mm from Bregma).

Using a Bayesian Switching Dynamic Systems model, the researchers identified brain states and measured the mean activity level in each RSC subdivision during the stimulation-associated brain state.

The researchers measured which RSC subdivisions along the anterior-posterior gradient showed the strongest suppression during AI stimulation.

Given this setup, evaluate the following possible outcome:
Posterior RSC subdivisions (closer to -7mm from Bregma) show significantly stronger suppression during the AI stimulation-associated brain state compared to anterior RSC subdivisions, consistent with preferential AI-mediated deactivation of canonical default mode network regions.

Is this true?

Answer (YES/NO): NO